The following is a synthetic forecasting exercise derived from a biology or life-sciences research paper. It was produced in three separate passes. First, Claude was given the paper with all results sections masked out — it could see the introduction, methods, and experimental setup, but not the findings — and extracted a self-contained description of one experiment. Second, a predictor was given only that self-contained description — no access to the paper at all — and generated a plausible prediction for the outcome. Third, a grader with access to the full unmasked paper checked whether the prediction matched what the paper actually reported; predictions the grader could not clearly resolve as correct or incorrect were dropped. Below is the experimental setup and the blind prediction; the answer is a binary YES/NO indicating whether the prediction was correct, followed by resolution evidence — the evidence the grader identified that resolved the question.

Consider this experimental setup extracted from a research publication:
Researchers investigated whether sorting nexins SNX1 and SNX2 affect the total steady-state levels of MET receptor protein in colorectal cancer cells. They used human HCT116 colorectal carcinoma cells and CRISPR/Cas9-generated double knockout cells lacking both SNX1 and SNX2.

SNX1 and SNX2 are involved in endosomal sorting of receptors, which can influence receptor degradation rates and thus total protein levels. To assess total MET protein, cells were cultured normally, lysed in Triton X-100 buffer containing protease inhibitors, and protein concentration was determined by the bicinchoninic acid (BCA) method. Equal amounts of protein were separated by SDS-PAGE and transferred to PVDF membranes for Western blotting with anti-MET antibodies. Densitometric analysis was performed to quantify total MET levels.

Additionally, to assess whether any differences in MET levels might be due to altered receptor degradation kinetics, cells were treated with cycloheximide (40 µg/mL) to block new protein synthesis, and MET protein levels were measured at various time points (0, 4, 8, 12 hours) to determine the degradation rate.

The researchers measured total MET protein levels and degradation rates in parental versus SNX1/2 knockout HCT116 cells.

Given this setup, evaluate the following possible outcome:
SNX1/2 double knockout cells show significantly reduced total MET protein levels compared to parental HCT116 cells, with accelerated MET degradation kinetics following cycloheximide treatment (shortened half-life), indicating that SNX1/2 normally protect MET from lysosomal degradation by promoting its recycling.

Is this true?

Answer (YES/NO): NO